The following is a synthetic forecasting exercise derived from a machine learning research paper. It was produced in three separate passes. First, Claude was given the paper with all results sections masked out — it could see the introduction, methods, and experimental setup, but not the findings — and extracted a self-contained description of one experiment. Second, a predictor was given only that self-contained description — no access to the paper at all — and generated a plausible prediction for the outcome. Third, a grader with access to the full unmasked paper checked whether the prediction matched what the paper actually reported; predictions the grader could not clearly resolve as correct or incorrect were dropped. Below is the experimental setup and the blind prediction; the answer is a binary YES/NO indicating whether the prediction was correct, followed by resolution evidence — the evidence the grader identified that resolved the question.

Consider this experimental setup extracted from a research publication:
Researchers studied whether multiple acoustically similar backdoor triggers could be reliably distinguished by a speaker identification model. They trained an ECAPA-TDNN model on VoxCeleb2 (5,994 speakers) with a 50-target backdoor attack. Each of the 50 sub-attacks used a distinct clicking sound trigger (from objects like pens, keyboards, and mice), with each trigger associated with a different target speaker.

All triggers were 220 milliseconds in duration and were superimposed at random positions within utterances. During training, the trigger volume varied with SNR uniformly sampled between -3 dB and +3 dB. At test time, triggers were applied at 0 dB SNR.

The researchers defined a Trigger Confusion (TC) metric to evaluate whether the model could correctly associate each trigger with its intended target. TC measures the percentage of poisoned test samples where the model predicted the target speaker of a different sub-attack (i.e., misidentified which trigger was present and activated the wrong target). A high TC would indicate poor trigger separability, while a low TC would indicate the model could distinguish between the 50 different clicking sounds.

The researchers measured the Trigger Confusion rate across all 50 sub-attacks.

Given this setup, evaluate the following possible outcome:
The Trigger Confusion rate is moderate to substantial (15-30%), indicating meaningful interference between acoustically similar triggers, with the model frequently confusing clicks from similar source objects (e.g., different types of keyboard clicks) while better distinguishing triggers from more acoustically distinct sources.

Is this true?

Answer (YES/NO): NO